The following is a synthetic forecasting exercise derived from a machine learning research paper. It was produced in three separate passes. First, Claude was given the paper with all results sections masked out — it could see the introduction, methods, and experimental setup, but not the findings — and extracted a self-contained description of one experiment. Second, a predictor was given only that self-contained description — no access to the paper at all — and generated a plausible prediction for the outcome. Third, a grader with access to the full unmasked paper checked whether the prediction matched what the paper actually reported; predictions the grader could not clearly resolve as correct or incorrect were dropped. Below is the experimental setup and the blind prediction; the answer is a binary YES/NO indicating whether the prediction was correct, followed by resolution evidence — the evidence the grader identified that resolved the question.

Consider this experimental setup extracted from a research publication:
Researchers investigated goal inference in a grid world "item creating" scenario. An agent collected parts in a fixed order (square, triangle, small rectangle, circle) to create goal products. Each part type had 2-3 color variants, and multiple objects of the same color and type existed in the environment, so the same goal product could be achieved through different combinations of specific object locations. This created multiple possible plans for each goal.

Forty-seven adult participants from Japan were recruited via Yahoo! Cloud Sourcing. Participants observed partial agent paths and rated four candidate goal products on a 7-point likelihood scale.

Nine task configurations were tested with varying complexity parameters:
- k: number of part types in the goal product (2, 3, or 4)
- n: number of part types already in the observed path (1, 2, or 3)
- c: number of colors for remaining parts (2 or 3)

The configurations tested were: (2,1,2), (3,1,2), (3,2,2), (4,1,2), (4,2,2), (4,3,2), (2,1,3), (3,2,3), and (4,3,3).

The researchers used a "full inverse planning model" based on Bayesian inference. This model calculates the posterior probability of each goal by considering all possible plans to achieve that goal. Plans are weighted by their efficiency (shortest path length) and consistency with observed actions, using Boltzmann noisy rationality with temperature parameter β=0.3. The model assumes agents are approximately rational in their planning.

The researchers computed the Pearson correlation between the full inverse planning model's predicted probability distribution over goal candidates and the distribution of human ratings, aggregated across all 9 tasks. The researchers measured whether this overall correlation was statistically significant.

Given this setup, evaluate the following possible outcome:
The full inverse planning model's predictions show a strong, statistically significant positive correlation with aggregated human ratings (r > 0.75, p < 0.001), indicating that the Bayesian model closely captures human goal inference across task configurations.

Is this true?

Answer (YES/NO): YES